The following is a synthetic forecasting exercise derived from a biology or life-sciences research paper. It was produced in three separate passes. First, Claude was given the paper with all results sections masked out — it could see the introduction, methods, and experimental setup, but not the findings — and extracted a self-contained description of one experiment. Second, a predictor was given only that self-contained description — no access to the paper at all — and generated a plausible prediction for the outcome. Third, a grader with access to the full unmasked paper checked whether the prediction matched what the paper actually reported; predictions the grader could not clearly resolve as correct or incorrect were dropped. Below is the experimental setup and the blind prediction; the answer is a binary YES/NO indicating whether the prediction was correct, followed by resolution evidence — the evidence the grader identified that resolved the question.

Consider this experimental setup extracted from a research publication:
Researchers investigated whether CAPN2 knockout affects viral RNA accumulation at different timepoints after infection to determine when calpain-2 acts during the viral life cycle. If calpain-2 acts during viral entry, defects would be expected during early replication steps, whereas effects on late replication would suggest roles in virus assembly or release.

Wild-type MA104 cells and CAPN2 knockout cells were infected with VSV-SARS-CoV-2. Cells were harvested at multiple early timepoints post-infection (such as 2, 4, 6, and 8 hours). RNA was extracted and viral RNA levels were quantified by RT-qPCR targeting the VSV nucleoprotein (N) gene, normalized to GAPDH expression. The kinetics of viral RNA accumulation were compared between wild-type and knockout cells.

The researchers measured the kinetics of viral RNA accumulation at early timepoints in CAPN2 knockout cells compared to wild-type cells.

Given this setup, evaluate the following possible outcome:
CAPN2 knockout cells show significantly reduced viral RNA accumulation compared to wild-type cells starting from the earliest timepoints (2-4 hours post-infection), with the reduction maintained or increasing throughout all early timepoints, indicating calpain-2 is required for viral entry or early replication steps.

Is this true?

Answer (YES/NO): YES